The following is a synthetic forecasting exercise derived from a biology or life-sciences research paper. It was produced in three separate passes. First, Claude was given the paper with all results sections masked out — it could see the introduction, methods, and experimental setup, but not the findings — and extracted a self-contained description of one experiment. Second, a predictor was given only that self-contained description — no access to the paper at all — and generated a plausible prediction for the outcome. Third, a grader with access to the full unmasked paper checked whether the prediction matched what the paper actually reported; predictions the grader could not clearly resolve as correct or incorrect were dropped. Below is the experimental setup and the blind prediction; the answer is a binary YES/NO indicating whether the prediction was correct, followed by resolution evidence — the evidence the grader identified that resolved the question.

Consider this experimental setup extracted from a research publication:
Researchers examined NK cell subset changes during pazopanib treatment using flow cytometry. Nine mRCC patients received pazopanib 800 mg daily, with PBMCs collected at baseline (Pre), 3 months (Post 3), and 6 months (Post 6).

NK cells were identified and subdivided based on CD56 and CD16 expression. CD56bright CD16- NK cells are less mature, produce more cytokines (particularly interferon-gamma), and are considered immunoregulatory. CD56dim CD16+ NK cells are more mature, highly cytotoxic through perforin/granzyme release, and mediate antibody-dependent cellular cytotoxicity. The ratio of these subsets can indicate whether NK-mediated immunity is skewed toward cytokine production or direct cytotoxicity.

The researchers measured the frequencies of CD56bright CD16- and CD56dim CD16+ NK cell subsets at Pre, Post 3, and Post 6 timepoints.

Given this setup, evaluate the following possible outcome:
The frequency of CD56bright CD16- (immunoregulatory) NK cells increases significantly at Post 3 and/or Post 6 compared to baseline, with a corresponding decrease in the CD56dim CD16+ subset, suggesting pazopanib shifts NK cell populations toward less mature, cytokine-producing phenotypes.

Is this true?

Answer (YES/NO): NO